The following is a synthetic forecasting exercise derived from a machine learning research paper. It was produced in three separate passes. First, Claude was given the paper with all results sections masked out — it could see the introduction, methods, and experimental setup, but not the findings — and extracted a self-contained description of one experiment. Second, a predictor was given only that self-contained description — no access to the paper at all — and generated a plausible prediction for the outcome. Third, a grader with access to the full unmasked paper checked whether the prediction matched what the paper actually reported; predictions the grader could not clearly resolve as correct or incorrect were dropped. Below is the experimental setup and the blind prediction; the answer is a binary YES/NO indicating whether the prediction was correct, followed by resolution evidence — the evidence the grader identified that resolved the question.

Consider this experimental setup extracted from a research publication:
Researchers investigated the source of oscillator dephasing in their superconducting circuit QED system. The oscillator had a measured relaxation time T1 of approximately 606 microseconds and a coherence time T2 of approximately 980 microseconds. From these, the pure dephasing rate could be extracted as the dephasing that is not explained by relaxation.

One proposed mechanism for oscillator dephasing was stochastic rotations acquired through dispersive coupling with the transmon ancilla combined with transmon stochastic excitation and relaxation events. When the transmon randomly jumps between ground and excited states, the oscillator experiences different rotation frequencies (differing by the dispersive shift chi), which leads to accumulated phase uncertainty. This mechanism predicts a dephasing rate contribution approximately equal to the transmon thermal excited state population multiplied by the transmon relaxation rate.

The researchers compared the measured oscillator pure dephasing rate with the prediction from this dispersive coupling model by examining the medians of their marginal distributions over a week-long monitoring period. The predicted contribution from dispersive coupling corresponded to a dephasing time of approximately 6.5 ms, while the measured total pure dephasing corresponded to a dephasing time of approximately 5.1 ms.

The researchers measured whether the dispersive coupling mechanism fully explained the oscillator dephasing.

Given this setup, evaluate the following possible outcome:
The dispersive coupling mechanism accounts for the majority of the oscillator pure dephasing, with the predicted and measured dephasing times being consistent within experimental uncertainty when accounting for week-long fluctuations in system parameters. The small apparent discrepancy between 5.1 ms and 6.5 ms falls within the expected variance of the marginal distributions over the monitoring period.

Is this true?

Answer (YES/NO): NO